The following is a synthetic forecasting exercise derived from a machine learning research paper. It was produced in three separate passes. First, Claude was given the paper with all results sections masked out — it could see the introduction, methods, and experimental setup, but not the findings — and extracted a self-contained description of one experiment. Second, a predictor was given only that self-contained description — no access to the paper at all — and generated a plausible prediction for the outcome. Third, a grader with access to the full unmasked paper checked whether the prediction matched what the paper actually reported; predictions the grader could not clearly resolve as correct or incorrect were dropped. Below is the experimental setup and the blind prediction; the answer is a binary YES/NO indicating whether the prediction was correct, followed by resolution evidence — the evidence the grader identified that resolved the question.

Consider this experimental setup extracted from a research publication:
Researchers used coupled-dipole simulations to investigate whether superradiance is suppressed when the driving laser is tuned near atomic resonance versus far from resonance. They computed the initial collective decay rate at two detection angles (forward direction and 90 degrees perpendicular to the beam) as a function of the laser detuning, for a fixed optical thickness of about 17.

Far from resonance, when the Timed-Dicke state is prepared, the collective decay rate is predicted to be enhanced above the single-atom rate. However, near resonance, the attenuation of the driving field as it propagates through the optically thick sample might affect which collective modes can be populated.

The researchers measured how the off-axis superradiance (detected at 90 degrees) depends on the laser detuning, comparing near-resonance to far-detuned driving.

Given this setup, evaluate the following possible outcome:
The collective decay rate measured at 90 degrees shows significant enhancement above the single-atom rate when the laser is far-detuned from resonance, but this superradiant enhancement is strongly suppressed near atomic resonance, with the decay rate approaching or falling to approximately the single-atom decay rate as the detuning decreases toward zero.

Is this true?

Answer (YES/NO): YES